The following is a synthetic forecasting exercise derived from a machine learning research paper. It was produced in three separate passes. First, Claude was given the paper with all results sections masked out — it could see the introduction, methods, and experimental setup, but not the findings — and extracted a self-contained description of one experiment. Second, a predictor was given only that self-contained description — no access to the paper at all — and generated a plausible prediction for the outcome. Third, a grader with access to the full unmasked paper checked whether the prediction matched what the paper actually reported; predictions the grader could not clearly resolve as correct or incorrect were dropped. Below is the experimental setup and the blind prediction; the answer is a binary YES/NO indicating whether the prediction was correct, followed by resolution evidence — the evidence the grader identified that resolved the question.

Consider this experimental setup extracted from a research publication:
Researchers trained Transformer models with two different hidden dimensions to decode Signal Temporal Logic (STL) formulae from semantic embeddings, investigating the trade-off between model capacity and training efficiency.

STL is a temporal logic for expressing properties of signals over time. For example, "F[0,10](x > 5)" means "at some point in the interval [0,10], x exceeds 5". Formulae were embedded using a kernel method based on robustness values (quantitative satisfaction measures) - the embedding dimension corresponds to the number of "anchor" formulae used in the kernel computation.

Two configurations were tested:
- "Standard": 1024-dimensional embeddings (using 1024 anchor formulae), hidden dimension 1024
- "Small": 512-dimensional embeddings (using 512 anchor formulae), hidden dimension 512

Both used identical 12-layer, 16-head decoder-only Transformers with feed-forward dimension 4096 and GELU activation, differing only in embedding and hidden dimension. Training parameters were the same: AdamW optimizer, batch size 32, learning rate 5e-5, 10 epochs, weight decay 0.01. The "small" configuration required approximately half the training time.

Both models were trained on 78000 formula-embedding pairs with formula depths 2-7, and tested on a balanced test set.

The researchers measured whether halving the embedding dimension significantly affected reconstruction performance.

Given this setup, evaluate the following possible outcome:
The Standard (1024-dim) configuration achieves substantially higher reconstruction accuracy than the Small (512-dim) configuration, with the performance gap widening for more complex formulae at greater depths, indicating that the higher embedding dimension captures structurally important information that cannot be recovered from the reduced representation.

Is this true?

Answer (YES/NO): NO